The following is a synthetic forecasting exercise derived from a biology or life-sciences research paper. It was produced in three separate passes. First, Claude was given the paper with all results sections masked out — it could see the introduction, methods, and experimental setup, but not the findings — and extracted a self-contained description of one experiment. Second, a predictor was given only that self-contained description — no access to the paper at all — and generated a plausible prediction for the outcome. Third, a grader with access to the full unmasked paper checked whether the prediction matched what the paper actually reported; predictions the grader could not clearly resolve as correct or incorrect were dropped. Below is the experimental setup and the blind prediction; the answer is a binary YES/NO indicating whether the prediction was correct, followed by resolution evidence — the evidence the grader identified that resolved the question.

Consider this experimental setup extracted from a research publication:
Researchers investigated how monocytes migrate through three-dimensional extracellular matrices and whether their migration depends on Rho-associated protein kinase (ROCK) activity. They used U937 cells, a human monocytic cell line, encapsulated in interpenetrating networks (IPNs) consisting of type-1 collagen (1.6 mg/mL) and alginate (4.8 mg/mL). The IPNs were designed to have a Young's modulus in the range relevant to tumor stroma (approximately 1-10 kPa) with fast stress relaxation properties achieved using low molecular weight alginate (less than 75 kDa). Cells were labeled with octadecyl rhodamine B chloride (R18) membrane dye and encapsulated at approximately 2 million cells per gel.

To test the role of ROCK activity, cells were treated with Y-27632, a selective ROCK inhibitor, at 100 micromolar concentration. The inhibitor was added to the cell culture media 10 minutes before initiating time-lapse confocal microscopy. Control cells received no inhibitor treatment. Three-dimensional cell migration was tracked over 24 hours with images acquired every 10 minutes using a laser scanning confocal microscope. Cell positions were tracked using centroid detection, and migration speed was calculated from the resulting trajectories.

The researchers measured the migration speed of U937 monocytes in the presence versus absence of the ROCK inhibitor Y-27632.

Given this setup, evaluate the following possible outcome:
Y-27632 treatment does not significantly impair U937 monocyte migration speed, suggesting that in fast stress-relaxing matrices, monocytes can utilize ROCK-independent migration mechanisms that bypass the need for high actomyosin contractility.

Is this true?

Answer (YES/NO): YES